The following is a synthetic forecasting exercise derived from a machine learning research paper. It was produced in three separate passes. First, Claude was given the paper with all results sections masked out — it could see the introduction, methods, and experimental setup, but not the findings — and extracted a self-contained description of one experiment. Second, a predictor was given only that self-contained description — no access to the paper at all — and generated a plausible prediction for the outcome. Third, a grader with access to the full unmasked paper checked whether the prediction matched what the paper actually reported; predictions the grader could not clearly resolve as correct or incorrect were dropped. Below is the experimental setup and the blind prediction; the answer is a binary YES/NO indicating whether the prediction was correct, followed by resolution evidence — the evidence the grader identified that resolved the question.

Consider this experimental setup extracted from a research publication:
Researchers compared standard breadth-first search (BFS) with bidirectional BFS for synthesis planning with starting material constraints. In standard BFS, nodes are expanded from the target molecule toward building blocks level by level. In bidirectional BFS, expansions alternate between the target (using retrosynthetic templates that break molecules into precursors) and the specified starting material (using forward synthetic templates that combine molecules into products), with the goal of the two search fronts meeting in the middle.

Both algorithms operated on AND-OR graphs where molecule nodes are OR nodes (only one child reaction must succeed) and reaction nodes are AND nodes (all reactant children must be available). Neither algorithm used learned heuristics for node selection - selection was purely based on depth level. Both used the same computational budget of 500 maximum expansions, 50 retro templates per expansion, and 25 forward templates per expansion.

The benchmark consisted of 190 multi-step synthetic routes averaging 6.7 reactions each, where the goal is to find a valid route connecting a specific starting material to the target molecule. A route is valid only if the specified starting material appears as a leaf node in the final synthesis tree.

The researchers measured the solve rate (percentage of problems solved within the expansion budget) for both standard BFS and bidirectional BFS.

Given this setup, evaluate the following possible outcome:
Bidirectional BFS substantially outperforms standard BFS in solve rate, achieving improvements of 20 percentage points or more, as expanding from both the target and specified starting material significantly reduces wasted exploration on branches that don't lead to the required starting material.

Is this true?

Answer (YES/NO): NO